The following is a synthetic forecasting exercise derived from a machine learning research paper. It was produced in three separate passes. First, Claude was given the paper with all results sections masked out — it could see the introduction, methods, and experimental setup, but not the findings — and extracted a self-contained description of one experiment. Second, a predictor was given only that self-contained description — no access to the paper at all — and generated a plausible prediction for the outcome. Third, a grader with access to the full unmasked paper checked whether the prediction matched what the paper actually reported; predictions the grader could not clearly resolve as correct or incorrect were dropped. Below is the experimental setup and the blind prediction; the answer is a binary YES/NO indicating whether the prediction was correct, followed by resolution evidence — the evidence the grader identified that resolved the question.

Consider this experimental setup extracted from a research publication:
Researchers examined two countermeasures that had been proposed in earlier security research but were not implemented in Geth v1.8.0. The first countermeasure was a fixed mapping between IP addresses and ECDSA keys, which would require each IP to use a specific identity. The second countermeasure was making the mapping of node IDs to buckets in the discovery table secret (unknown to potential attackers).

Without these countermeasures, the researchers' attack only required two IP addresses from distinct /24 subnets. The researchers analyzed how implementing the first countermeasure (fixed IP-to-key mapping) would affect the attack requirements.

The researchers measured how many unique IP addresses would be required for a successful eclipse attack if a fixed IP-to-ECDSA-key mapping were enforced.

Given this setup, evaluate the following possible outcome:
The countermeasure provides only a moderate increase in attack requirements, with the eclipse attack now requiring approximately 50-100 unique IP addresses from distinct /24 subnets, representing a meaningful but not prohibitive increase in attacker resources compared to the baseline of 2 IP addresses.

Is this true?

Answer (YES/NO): NO